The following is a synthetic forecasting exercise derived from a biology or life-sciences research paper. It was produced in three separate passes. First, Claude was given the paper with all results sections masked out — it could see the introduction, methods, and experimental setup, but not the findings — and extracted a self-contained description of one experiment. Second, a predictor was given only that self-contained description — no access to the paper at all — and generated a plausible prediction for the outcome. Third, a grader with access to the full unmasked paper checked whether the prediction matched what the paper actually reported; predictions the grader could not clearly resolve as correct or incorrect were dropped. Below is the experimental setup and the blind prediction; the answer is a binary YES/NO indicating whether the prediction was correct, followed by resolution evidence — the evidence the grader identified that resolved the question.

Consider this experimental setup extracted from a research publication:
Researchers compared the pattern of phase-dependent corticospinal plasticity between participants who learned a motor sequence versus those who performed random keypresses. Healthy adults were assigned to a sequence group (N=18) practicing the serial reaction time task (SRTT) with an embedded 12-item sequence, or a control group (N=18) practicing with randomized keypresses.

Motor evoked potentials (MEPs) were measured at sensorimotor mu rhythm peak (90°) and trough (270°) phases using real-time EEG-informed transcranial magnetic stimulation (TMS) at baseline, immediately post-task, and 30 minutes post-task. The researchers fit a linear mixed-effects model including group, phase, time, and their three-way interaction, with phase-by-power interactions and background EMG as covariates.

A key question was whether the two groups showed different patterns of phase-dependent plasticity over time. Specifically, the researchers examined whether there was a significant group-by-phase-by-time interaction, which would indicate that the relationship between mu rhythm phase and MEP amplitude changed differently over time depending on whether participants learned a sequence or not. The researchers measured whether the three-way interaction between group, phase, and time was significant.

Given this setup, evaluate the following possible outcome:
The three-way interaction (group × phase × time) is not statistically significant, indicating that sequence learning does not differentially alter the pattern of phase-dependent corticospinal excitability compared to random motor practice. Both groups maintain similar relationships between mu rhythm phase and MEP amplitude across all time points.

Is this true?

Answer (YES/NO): NO